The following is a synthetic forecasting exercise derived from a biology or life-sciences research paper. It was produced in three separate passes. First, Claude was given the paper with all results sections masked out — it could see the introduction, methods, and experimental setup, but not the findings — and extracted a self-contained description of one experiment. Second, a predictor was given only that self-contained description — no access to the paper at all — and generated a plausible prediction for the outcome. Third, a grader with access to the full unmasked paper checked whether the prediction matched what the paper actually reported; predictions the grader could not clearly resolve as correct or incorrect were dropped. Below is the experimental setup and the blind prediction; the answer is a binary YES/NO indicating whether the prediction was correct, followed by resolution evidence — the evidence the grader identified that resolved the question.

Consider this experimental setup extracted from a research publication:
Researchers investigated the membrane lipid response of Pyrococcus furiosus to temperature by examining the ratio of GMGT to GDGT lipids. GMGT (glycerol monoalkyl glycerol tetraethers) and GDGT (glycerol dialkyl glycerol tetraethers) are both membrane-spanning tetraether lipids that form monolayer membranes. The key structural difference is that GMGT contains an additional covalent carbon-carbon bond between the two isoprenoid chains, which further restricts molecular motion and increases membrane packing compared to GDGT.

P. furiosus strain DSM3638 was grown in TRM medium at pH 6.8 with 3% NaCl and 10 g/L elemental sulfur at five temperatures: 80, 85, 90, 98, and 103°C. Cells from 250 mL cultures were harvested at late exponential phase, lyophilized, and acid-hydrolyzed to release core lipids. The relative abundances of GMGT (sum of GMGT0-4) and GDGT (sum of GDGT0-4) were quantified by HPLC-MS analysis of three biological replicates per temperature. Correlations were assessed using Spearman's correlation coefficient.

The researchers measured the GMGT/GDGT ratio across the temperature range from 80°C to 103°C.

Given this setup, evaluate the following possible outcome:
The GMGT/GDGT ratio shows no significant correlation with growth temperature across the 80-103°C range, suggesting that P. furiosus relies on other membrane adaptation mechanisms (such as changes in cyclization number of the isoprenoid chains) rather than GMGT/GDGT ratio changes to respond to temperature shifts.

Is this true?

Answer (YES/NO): NO